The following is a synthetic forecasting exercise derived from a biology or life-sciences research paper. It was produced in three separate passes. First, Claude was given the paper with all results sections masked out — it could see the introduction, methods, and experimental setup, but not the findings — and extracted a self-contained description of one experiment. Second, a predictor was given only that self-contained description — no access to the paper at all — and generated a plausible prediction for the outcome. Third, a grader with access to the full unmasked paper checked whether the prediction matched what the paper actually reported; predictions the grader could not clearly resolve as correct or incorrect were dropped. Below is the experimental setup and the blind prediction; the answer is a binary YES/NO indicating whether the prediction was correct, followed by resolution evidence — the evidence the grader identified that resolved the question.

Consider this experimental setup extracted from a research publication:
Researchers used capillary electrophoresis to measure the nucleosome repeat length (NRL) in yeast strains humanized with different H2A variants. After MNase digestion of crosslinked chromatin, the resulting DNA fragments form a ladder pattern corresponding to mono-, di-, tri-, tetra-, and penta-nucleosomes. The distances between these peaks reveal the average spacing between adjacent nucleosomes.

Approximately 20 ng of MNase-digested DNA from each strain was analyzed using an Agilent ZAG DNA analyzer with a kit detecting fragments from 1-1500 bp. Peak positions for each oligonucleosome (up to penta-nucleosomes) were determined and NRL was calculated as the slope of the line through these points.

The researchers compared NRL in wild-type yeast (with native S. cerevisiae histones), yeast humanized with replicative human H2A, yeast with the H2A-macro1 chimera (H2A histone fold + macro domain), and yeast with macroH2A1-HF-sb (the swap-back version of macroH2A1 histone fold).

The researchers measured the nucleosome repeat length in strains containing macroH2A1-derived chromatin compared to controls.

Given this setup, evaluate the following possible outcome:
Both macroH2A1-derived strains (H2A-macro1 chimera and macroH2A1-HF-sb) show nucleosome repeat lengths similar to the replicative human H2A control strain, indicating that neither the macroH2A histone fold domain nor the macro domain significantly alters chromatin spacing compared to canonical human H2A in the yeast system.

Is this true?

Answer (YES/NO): NO